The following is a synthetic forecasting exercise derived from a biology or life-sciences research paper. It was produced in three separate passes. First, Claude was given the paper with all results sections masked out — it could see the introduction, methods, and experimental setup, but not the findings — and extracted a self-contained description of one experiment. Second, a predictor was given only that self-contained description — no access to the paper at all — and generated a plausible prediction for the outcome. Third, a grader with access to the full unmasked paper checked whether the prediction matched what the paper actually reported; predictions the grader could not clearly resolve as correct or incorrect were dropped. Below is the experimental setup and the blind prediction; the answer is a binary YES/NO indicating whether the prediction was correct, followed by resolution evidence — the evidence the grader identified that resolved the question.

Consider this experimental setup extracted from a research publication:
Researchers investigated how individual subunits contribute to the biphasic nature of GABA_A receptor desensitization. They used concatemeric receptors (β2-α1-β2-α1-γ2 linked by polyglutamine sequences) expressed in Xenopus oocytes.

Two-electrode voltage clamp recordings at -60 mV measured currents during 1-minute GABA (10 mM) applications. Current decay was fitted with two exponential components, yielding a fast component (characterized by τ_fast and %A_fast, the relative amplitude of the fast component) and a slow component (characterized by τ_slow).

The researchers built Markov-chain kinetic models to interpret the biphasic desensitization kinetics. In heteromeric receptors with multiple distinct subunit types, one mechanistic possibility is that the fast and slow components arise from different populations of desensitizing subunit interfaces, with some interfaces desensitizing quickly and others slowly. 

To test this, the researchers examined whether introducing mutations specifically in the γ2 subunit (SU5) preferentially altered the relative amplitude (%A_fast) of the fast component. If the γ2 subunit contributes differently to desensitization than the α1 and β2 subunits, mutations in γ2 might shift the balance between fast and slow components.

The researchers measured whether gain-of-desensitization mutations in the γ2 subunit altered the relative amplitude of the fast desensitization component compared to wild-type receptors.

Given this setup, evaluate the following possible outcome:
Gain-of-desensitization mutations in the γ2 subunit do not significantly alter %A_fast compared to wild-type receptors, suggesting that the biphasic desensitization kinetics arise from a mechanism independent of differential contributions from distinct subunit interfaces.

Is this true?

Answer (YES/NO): NO